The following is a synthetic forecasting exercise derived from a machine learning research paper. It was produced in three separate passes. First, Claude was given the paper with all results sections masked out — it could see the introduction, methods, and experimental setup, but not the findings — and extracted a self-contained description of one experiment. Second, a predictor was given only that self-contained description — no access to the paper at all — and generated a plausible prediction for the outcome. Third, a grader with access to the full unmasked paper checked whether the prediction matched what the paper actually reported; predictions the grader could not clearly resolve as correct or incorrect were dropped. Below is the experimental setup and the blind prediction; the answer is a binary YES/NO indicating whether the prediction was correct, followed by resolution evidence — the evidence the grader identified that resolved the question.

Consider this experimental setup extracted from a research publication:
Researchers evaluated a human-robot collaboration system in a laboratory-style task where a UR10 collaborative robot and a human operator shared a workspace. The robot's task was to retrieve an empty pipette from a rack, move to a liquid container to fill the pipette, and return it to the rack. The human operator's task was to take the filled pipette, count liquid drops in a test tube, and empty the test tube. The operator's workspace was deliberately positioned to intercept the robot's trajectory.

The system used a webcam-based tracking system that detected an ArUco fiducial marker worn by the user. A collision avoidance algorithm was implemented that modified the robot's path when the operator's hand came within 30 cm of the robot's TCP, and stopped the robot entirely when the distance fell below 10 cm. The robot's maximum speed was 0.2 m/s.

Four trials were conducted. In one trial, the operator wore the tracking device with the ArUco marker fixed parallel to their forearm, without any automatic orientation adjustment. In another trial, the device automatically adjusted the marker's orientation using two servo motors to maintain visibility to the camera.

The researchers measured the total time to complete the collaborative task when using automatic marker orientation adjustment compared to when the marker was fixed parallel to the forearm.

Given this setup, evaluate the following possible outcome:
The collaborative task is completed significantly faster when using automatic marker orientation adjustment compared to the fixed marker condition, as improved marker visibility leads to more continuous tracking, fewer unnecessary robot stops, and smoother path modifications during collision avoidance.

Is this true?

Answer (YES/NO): YES